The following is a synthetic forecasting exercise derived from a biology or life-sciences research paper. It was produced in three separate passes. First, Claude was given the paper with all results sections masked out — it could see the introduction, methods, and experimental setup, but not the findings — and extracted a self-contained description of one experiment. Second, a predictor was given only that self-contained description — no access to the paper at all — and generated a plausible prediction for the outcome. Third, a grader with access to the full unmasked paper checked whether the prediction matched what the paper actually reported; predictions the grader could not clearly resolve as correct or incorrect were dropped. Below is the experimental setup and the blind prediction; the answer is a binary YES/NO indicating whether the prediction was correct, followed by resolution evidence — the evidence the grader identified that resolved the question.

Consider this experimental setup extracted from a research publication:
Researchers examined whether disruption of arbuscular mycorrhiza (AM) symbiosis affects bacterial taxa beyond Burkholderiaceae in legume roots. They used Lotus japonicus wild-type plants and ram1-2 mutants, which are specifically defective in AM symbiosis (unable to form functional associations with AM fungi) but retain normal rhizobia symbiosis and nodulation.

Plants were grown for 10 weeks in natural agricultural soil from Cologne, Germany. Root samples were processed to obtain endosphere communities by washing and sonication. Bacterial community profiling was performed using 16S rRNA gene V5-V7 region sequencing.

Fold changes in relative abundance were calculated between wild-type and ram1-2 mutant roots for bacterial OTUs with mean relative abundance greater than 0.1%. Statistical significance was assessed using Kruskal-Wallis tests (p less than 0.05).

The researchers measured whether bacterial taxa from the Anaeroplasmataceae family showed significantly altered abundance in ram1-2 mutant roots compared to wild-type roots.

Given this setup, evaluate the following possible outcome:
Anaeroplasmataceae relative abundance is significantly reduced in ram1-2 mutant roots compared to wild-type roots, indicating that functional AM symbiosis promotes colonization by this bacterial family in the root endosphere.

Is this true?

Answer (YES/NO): YES